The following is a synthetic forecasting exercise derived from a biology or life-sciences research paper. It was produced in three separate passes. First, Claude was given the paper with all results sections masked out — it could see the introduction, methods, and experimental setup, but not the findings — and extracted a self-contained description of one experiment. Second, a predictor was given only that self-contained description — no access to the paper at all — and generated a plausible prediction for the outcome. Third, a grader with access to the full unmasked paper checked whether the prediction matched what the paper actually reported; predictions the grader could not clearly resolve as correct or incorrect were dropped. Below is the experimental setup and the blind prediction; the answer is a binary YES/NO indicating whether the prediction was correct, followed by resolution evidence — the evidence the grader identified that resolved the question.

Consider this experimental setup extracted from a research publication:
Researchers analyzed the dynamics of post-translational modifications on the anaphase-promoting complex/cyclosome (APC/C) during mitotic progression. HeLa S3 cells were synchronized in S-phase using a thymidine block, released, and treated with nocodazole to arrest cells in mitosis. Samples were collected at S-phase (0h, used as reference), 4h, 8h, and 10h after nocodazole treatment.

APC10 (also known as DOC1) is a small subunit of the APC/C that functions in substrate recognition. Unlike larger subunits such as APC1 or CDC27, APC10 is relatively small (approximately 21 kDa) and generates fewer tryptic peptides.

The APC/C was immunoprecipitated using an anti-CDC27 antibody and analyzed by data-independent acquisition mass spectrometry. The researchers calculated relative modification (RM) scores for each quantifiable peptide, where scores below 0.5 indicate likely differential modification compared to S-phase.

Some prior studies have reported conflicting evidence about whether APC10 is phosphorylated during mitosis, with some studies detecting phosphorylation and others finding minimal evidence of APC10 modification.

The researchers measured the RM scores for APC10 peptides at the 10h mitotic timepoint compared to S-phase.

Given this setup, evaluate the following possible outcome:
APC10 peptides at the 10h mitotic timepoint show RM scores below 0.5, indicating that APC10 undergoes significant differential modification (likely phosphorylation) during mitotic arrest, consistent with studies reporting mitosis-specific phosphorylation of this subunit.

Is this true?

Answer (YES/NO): NO